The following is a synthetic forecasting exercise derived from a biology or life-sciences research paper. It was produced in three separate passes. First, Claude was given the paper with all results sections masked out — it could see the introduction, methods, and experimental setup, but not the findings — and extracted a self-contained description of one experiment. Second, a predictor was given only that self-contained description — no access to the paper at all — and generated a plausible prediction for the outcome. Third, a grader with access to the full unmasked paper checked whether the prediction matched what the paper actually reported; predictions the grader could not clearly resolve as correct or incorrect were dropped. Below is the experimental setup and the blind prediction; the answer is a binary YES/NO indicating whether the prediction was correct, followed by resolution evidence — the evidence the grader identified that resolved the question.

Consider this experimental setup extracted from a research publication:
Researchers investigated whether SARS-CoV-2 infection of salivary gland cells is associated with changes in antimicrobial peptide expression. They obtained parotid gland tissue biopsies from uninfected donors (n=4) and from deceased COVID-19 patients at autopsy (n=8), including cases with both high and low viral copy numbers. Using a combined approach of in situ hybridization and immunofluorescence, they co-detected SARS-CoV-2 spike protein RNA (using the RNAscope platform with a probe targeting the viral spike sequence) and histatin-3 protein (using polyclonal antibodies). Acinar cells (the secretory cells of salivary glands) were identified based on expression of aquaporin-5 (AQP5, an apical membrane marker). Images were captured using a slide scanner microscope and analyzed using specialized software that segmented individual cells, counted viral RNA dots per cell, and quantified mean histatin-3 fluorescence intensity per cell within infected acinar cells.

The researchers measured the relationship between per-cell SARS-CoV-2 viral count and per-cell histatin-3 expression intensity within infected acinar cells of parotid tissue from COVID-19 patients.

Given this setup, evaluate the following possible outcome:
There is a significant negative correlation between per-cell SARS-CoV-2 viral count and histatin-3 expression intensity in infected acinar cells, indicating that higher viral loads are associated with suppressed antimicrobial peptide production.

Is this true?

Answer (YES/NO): YES